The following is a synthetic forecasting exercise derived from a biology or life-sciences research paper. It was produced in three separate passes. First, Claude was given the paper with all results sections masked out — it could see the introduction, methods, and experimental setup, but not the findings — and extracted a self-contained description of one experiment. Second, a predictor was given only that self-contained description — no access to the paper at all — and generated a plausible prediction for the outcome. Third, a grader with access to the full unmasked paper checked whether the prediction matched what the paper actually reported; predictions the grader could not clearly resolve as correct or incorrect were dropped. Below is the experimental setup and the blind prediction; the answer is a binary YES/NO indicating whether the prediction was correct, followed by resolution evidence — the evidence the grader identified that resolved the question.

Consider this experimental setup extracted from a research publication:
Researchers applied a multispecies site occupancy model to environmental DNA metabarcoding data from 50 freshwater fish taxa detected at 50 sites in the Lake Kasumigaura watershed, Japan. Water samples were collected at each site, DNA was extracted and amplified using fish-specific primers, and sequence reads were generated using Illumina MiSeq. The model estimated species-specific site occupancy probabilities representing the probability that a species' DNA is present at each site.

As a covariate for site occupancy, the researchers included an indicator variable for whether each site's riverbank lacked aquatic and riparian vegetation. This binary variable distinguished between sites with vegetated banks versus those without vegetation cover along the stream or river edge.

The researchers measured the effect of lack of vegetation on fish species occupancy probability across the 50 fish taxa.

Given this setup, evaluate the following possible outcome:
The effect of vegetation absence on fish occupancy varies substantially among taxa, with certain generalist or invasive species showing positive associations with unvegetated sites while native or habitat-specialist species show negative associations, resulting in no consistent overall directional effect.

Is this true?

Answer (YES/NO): NO